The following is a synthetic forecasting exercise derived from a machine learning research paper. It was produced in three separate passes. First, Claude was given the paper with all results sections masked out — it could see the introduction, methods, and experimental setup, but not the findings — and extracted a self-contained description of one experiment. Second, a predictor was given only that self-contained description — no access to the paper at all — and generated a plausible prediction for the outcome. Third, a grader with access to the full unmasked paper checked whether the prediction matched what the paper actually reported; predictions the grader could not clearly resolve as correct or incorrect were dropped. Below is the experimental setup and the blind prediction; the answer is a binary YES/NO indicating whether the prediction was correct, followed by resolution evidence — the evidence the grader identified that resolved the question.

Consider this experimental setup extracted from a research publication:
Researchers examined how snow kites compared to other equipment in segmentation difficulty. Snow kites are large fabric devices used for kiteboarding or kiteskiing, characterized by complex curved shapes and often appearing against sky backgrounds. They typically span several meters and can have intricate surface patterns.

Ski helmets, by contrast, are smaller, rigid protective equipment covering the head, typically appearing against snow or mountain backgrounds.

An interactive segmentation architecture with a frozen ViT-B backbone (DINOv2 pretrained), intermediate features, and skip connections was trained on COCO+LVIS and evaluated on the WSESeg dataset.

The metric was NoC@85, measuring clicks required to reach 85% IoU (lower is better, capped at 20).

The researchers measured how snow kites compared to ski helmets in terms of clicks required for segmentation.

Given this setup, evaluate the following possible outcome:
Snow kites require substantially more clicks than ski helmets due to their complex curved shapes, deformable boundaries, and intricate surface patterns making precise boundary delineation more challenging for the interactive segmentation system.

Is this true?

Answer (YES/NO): NO